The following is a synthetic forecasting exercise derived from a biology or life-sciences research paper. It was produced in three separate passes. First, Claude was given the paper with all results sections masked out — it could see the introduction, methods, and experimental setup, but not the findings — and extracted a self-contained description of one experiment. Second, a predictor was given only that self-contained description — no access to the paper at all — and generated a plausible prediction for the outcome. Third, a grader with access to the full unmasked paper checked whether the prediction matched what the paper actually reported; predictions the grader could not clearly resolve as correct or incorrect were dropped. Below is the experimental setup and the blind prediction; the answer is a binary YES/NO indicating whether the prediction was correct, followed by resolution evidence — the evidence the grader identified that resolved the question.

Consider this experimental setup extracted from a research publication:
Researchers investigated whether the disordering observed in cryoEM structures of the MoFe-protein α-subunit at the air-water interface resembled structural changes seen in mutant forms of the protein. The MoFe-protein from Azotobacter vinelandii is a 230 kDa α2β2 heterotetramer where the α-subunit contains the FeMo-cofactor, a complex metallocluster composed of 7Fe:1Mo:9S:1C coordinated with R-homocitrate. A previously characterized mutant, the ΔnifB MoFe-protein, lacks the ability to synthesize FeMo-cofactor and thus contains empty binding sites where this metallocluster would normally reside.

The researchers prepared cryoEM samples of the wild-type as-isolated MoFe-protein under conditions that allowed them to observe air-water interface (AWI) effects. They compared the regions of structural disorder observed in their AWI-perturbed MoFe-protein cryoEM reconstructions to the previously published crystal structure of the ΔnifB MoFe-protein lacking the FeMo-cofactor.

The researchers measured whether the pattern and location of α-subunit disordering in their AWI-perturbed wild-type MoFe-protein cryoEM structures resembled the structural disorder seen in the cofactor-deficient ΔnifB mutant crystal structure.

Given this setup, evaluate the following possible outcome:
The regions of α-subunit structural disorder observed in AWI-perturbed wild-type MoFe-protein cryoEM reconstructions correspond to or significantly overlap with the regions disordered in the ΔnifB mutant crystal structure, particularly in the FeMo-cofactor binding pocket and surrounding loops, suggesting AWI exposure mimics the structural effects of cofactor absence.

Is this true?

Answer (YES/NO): YES